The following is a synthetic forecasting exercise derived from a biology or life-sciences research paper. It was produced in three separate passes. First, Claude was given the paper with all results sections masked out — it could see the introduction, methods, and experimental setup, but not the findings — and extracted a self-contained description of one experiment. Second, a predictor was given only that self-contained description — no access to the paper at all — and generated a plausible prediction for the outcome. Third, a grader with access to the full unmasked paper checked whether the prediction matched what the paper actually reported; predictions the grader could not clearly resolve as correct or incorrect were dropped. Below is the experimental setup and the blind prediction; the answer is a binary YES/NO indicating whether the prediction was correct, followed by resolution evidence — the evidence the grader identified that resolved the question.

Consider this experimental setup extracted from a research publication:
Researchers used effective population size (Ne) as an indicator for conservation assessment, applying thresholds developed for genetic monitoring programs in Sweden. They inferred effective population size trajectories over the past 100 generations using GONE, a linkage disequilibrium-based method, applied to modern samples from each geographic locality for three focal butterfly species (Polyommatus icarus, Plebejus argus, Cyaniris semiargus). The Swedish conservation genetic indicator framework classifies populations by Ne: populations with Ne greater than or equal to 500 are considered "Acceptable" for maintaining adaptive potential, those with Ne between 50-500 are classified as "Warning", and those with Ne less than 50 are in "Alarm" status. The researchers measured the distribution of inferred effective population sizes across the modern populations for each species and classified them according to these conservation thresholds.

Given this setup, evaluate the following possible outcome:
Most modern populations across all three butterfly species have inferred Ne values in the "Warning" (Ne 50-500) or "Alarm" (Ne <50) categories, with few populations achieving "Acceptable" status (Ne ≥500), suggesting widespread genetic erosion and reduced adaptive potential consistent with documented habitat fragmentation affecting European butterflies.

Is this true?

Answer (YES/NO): NO